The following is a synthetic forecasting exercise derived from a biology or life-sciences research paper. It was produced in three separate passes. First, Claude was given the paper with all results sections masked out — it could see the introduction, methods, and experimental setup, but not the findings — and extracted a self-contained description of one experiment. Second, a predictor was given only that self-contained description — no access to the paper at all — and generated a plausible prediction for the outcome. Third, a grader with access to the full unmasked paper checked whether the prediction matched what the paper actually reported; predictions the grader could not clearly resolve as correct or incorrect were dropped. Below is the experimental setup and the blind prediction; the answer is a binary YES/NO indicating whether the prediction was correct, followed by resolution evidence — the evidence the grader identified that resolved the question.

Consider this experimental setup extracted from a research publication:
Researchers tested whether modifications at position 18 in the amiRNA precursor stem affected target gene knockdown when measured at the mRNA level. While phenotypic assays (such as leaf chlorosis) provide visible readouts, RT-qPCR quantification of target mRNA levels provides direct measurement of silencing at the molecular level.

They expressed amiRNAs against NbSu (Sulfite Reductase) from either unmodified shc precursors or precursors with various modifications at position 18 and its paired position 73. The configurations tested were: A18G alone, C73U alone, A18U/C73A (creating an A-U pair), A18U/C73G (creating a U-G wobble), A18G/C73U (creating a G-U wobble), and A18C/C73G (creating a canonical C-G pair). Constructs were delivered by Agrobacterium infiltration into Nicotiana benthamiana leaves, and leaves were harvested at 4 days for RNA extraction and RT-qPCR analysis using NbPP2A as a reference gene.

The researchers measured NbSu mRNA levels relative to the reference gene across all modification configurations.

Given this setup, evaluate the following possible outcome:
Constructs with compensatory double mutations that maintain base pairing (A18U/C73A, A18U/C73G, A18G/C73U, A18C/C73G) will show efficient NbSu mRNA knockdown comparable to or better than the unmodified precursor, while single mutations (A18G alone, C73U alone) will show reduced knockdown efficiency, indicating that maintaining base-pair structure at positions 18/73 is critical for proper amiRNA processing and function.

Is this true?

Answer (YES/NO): NO